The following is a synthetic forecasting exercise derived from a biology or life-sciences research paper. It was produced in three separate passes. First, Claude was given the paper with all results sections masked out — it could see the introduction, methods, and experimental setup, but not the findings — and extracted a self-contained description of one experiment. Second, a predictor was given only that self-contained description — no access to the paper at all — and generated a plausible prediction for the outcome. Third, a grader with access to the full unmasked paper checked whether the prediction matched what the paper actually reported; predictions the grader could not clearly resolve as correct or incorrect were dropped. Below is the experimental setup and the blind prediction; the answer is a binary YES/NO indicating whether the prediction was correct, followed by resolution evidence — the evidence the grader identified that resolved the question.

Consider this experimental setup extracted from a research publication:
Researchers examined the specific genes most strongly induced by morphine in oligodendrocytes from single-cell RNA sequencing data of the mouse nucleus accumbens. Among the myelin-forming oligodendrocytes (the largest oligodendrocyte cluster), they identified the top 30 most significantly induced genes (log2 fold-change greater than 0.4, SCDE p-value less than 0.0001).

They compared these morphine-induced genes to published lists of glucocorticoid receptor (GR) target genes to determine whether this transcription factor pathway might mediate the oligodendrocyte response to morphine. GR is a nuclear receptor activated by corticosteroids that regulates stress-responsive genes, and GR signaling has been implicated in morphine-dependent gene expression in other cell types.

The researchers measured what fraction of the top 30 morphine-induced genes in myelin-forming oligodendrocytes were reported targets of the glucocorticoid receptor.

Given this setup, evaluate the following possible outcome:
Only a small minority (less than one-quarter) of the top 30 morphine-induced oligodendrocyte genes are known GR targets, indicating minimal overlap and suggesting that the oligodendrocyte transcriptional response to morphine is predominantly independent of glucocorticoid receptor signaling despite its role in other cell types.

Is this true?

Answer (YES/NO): NO